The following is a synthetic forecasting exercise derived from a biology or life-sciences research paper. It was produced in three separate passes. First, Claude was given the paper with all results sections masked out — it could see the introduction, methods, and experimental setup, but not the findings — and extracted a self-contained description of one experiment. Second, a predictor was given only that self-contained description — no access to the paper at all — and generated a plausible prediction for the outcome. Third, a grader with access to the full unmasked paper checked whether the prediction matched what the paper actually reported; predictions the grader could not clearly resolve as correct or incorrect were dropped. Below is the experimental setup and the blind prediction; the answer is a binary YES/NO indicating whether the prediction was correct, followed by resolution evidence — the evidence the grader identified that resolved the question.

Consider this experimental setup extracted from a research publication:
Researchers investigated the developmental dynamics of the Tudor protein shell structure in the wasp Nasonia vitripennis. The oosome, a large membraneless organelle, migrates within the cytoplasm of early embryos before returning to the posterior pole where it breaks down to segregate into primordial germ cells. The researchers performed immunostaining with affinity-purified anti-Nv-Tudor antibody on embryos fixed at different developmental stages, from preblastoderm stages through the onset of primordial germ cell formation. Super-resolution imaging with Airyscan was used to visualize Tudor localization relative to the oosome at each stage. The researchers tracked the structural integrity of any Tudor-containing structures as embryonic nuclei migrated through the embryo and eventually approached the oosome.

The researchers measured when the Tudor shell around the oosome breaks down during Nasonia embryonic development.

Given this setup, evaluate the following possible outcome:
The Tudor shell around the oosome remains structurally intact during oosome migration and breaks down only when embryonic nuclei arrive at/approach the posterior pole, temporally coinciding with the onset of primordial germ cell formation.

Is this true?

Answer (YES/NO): YES